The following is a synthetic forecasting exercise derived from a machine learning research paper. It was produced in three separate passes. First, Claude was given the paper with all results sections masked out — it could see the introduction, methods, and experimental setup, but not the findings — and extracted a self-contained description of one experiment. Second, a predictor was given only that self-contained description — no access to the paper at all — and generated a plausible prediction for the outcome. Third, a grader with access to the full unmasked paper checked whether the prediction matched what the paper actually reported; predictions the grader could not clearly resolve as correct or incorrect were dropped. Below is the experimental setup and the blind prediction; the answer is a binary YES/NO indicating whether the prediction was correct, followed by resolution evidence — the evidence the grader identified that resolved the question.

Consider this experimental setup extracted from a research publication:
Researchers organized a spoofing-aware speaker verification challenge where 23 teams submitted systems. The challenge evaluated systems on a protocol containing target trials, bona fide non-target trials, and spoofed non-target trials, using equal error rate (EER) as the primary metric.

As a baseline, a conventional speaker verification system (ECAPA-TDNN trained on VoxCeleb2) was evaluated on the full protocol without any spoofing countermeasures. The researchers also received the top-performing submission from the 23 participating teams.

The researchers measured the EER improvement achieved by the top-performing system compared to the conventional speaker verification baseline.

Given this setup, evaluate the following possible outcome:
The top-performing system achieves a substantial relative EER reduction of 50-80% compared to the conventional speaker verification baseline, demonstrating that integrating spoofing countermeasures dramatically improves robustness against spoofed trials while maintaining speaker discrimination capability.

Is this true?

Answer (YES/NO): NO